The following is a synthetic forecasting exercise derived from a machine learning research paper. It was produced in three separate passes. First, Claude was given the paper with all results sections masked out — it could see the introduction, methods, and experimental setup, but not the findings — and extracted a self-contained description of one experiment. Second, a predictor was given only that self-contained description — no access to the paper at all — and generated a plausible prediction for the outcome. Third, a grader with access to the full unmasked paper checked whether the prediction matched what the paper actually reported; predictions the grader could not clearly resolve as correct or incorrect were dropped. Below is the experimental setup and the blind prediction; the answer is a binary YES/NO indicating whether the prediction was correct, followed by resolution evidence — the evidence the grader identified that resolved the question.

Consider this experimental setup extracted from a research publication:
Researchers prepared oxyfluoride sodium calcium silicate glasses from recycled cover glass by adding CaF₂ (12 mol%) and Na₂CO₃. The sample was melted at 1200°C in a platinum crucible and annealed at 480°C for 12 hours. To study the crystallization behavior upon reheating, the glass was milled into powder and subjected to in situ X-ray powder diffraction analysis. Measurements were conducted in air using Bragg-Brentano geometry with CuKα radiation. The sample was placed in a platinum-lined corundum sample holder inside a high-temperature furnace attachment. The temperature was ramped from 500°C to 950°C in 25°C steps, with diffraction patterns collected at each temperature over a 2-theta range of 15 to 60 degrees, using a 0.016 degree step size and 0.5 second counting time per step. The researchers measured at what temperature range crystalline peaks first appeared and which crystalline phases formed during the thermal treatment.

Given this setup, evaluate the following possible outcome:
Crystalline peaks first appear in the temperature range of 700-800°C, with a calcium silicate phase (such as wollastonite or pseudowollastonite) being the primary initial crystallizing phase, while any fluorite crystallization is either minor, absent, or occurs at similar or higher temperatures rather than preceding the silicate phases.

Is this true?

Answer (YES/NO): NO